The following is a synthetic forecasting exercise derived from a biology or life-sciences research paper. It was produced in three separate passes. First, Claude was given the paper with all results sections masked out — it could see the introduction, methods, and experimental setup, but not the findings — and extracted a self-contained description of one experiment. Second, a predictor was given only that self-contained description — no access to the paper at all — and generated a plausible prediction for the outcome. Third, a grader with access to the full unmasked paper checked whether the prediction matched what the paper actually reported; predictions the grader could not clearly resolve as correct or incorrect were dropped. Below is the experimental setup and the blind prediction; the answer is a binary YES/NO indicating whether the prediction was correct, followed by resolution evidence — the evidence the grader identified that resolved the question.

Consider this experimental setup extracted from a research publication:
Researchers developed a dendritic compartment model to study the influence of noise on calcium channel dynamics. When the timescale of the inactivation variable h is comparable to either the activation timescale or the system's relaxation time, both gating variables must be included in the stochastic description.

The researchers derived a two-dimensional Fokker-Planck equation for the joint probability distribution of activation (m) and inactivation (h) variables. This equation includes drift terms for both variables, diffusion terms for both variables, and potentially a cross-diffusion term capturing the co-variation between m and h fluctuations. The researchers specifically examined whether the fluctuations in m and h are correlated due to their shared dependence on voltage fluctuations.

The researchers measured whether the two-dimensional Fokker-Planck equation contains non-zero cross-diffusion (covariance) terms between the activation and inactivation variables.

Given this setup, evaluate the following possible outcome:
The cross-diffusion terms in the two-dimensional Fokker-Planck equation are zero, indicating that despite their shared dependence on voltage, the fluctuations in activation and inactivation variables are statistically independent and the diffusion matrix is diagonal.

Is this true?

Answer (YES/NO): NO